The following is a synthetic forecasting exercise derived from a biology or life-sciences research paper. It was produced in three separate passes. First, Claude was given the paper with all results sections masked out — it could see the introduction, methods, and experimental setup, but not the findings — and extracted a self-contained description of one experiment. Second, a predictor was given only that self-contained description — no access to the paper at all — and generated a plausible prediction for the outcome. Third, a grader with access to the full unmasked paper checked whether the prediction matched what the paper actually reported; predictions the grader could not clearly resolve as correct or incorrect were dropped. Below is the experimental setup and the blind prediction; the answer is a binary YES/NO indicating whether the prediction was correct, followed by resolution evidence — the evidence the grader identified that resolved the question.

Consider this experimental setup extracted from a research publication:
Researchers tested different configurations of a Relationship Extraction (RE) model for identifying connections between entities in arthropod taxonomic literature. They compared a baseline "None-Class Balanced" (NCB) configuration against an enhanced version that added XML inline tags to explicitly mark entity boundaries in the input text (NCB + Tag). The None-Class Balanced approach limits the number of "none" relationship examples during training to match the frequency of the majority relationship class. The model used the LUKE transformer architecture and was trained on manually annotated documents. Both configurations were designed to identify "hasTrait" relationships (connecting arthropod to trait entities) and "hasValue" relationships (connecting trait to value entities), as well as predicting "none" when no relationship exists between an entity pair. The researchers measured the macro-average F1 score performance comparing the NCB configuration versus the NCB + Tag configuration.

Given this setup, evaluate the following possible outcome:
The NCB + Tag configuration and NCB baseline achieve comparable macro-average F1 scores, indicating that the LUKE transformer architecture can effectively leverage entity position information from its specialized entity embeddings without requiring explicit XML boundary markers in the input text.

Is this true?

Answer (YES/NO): NO